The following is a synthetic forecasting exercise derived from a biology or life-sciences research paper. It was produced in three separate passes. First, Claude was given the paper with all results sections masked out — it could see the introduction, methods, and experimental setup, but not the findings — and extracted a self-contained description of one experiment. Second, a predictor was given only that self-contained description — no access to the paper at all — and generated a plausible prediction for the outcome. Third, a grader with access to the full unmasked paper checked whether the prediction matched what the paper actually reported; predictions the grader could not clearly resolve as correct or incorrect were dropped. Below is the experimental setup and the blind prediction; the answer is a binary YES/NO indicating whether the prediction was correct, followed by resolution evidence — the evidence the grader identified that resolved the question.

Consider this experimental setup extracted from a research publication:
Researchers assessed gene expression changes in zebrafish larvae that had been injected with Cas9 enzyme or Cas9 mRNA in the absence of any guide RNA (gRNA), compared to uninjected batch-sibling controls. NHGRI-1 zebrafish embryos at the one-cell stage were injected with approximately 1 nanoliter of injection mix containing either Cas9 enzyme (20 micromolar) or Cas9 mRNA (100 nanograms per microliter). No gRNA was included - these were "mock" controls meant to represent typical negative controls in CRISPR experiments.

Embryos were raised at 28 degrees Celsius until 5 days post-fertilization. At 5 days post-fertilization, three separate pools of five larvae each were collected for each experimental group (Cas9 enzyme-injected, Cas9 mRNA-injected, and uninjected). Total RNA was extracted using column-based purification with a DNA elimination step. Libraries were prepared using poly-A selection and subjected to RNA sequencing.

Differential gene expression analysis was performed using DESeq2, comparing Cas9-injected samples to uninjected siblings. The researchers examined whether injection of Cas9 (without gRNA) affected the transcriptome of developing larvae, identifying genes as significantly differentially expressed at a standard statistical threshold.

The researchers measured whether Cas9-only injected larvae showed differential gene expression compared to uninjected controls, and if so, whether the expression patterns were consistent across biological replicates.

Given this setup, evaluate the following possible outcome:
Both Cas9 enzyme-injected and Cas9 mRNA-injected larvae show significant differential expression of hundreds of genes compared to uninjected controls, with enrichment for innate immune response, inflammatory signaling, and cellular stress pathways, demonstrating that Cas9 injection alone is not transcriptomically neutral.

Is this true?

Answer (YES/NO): NO